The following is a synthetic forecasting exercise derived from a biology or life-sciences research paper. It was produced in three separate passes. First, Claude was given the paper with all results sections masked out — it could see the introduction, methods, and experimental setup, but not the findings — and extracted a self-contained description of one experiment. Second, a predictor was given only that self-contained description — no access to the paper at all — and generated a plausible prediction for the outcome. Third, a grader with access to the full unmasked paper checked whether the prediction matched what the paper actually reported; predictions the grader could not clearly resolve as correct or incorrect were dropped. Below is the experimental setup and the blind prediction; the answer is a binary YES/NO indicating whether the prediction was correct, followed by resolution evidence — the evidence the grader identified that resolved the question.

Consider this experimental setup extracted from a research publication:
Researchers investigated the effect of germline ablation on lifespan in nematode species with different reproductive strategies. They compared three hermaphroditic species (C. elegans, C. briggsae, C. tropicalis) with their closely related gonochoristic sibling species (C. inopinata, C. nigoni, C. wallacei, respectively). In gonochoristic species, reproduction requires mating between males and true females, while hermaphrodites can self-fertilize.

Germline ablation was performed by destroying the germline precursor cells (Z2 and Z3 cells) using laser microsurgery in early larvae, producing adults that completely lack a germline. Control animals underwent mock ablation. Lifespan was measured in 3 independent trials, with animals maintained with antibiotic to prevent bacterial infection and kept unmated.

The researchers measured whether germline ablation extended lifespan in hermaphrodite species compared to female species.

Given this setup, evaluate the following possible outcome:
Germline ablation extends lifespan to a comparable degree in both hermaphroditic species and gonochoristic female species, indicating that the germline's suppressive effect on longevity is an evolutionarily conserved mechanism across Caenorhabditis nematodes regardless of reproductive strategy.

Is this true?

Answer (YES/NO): NO